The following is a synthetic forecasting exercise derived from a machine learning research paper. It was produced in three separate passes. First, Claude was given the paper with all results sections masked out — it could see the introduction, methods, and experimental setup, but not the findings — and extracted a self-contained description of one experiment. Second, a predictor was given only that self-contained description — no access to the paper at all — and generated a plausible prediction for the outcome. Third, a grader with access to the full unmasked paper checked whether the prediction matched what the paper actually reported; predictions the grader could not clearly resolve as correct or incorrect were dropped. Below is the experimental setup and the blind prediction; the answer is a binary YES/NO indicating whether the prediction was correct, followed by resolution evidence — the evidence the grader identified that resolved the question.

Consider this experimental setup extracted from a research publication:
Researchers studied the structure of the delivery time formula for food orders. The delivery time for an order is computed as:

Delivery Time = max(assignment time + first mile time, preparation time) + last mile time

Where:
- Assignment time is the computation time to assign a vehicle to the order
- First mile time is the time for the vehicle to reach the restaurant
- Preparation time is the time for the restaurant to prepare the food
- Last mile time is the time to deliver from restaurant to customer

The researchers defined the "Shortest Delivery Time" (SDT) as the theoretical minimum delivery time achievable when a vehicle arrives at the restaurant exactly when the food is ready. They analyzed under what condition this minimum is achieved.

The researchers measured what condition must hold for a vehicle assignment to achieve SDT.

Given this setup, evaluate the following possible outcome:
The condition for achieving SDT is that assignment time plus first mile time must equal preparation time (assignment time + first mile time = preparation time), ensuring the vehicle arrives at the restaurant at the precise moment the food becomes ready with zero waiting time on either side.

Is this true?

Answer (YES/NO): NO